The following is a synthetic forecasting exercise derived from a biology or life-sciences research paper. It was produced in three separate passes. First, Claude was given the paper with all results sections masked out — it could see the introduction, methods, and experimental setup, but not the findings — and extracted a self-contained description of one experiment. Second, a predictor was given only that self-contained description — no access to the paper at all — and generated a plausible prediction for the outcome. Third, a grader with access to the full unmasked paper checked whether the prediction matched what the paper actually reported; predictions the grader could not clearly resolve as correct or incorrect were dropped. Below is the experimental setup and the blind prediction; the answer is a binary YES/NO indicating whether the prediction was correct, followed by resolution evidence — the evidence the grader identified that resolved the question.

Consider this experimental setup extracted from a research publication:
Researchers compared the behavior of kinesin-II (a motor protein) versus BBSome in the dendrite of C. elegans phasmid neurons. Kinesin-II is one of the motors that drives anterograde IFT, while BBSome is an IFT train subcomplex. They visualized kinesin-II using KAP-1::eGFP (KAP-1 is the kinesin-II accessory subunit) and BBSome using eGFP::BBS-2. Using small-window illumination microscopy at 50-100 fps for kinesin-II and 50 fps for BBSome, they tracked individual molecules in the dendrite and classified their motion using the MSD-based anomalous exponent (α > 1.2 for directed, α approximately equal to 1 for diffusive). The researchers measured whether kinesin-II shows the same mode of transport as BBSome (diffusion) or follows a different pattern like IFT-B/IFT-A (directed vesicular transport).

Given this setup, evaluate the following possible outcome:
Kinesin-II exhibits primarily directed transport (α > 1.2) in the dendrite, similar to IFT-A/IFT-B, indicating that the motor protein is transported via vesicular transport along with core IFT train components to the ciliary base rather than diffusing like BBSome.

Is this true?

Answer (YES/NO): NO